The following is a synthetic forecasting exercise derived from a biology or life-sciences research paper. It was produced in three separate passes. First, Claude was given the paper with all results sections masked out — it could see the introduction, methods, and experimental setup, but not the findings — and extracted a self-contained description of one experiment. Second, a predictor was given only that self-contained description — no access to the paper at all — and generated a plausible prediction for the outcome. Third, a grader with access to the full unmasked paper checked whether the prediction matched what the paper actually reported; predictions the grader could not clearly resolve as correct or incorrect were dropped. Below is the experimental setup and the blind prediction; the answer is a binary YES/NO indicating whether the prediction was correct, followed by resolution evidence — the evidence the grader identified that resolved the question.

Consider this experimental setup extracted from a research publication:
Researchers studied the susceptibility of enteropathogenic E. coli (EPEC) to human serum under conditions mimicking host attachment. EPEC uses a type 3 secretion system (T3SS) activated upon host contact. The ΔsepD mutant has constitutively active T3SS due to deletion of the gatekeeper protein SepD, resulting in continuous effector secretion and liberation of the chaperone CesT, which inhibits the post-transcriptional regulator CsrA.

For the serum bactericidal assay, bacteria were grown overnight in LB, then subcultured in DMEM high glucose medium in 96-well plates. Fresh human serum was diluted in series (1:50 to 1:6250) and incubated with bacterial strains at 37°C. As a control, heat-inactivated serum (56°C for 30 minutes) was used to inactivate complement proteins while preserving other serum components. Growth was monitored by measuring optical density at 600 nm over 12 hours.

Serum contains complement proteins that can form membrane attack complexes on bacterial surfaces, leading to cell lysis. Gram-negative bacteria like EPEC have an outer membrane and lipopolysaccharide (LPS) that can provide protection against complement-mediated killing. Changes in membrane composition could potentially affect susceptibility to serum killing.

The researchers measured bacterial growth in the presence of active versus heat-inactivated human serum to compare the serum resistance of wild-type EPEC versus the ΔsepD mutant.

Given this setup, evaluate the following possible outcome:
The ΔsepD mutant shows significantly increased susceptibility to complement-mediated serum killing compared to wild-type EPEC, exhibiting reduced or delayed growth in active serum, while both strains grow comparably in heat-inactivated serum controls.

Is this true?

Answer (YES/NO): YES